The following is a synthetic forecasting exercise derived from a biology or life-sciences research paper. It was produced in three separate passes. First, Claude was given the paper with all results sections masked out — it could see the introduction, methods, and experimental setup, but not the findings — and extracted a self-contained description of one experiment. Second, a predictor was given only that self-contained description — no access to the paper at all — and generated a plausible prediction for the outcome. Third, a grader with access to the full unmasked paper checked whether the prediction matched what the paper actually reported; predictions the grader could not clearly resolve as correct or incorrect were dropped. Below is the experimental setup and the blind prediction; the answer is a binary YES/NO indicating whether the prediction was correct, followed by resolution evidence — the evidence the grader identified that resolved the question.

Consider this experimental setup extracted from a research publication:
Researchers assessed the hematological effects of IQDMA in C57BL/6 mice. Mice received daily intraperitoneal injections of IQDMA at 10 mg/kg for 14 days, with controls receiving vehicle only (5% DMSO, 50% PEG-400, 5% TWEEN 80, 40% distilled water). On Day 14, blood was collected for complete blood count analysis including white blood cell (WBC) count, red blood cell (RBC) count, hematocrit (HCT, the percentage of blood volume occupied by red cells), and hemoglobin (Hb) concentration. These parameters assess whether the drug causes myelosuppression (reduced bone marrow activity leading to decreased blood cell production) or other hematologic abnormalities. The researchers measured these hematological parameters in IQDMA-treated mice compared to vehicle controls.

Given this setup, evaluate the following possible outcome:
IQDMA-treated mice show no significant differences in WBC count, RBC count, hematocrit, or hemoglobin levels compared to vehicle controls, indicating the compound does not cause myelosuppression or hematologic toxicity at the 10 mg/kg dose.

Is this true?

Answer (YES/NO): YES